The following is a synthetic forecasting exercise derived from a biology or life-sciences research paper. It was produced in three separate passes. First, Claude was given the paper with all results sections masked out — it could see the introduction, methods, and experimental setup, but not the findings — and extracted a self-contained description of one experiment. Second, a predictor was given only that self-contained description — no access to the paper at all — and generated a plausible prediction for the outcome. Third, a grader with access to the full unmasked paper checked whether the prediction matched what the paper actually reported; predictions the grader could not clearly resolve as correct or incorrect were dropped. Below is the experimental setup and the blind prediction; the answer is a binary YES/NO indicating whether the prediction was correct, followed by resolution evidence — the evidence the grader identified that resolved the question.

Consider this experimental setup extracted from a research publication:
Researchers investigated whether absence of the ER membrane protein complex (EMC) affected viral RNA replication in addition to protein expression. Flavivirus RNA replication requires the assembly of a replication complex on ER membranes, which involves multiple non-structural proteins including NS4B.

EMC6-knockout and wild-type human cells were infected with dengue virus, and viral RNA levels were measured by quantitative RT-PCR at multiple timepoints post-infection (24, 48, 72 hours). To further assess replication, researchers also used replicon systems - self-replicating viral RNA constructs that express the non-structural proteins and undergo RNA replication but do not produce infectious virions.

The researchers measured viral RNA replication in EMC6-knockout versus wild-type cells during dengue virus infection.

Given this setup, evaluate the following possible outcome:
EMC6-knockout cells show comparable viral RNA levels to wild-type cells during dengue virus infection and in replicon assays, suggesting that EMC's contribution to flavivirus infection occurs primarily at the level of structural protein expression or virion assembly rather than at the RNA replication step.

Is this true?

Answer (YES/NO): NO